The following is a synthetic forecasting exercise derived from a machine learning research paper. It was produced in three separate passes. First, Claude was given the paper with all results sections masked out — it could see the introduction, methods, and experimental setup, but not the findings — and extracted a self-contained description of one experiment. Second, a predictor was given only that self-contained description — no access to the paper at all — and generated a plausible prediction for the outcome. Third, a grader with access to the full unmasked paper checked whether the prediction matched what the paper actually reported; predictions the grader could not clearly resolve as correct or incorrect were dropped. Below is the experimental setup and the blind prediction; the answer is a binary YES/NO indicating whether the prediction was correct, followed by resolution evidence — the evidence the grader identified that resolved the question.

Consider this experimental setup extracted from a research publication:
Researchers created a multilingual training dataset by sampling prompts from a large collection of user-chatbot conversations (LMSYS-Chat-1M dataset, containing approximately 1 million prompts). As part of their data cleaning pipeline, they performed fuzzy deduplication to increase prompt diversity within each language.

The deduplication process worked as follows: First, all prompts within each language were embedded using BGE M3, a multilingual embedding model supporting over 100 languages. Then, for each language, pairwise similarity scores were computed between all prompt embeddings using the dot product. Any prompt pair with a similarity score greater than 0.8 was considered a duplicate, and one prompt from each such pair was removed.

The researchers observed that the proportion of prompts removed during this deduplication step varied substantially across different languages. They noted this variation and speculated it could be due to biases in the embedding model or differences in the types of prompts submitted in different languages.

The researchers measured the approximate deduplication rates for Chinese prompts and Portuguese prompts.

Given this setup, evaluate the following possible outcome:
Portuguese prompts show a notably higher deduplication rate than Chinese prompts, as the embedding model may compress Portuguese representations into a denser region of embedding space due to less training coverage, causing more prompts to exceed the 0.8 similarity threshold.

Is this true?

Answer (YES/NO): NO